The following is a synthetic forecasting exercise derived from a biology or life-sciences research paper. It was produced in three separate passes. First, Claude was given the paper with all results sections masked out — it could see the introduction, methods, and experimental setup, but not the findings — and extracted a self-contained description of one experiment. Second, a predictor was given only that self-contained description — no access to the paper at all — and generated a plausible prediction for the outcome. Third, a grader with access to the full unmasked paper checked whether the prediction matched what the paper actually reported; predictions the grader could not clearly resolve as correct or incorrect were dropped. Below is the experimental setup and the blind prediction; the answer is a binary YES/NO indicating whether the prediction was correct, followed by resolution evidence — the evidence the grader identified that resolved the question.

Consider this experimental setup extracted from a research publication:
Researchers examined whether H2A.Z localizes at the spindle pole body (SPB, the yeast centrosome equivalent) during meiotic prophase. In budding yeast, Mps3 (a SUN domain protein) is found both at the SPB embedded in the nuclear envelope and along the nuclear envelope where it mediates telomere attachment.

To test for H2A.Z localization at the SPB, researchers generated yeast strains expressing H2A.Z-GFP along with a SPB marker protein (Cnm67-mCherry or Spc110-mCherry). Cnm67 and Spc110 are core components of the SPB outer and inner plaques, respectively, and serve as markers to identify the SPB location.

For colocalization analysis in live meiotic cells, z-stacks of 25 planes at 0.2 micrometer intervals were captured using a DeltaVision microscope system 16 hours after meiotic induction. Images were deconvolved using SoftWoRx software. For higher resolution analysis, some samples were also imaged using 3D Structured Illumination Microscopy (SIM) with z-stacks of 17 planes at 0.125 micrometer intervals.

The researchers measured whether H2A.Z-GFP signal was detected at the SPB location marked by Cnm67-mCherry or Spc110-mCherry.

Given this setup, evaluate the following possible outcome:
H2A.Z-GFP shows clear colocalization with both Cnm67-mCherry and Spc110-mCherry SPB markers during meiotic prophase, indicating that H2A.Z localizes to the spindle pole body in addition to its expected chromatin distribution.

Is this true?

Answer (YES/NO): NO